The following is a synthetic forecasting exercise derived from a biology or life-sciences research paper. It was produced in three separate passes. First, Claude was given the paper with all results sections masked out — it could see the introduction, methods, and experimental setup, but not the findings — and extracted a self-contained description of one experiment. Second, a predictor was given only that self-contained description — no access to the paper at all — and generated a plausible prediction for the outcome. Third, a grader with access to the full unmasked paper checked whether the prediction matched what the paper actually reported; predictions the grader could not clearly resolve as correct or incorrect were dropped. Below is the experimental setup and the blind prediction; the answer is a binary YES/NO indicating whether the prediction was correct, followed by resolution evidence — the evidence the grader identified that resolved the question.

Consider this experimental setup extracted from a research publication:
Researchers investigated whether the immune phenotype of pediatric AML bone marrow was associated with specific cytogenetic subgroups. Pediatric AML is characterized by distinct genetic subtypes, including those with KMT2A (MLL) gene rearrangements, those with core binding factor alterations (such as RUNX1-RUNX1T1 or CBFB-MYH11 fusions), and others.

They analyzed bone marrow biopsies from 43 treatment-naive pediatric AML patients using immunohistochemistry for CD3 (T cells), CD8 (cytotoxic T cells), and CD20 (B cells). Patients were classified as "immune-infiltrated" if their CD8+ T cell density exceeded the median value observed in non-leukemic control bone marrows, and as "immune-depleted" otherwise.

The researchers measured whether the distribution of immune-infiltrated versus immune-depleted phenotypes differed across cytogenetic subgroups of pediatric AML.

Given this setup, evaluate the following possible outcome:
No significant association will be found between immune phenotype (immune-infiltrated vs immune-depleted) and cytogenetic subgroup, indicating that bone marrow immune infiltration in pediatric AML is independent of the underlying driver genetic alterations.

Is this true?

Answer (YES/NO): NO